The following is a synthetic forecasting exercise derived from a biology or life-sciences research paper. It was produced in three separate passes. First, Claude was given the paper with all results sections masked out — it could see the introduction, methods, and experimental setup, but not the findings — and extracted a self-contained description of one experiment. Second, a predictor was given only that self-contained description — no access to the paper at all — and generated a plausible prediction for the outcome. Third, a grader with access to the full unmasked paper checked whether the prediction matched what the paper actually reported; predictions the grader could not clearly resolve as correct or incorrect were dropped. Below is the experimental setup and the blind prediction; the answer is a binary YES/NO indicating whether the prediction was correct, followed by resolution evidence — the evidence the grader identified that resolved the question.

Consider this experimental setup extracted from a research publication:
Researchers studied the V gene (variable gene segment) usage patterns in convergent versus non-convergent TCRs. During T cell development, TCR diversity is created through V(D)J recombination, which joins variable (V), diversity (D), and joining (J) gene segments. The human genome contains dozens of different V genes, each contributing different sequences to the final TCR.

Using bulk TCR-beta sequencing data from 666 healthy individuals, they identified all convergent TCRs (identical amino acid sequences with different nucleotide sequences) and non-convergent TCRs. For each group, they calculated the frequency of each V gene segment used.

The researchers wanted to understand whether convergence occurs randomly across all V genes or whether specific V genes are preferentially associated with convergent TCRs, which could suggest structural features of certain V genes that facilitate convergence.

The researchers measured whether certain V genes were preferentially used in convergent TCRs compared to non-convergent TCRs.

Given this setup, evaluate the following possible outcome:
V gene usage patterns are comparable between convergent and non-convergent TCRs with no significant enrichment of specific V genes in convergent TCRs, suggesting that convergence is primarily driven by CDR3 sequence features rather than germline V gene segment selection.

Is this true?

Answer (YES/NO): YES